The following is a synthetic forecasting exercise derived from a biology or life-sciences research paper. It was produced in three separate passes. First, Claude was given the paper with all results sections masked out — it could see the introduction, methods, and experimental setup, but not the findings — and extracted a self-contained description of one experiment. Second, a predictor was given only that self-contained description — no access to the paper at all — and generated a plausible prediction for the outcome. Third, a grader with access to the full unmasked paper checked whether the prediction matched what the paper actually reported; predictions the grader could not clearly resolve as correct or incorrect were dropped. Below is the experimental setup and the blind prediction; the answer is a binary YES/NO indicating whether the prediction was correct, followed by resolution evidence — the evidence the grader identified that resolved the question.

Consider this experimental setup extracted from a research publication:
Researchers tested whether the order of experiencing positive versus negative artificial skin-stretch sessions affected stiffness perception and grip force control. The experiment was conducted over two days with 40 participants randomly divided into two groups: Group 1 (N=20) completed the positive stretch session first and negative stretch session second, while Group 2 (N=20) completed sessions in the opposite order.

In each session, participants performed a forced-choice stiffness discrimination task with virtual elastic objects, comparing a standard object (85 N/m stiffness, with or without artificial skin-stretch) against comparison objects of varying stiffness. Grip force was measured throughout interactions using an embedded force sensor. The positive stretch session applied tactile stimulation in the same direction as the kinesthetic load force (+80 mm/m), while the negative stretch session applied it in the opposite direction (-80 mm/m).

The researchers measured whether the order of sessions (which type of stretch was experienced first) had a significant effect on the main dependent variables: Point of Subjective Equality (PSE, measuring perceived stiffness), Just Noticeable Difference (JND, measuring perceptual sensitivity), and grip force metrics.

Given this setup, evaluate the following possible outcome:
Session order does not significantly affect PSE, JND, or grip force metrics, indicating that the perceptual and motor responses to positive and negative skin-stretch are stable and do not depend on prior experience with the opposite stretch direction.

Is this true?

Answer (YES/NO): YES